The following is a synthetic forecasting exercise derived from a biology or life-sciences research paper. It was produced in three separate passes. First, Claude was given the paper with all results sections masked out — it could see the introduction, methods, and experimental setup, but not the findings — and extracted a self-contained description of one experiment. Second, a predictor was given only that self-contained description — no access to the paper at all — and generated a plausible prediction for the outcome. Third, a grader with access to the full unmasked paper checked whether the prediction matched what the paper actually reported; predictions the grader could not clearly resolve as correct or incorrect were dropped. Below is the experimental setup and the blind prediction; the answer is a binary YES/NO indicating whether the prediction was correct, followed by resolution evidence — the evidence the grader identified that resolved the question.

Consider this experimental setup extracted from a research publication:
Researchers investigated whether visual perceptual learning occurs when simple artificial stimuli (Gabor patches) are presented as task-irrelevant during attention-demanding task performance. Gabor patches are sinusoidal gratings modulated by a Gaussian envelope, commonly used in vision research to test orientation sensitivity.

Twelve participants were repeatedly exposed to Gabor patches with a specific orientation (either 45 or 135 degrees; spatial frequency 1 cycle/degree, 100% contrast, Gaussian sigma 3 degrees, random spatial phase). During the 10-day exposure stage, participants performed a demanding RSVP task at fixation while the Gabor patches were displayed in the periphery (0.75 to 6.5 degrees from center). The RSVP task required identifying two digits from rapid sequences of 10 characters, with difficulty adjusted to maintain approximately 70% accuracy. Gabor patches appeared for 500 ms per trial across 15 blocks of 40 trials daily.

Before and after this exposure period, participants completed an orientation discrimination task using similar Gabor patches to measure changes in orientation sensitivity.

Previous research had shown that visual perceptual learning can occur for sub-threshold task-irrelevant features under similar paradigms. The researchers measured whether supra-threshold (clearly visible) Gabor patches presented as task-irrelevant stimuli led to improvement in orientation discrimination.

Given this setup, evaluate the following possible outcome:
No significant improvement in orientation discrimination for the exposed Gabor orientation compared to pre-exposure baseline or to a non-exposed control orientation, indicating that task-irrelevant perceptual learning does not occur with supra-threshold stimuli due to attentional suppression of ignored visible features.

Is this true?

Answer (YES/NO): YES